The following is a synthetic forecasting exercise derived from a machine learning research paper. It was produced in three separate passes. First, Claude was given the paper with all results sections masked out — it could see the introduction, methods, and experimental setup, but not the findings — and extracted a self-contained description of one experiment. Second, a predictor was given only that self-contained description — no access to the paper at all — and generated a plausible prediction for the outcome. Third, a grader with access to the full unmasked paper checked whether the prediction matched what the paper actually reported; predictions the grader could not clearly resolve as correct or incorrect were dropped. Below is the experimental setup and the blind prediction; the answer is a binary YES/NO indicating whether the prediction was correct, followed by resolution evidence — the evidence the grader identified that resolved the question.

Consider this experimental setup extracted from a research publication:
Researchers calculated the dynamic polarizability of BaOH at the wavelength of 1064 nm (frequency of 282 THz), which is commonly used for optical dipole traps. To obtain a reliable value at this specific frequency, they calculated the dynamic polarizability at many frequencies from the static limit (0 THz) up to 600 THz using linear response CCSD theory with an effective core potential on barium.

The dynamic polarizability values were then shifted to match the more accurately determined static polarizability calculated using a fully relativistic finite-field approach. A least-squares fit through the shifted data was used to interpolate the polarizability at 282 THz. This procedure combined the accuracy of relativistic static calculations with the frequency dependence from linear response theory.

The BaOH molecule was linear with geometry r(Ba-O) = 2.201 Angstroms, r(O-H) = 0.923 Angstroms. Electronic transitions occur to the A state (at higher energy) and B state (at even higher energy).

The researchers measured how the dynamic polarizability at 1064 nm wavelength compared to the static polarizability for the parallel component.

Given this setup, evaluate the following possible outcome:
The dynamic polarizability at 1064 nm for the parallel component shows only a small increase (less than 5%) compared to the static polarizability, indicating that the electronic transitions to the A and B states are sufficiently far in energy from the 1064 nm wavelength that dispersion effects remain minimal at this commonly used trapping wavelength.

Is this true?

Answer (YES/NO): NO